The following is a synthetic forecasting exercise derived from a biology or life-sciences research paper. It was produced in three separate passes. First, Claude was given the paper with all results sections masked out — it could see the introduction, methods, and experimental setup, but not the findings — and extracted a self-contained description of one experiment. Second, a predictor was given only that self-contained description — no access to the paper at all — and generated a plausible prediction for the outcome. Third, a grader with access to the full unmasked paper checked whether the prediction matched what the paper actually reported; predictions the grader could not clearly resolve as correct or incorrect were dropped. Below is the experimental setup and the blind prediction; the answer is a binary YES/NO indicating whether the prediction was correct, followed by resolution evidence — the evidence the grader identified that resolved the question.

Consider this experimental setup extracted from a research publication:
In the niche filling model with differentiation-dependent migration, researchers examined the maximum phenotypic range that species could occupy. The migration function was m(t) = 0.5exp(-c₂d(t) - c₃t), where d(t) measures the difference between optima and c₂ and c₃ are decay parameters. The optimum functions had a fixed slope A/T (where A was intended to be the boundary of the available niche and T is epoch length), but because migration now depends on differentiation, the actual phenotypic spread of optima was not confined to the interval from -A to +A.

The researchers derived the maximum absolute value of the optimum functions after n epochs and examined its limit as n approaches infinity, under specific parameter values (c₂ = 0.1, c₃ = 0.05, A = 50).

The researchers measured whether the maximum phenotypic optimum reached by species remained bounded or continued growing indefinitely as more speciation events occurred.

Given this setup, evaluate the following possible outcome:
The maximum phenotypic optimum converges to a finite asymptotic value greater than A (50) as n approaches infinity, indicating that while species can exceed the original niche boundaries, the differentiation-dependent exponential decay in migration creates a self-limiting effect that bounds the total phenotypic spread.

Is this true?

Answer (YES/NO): YES